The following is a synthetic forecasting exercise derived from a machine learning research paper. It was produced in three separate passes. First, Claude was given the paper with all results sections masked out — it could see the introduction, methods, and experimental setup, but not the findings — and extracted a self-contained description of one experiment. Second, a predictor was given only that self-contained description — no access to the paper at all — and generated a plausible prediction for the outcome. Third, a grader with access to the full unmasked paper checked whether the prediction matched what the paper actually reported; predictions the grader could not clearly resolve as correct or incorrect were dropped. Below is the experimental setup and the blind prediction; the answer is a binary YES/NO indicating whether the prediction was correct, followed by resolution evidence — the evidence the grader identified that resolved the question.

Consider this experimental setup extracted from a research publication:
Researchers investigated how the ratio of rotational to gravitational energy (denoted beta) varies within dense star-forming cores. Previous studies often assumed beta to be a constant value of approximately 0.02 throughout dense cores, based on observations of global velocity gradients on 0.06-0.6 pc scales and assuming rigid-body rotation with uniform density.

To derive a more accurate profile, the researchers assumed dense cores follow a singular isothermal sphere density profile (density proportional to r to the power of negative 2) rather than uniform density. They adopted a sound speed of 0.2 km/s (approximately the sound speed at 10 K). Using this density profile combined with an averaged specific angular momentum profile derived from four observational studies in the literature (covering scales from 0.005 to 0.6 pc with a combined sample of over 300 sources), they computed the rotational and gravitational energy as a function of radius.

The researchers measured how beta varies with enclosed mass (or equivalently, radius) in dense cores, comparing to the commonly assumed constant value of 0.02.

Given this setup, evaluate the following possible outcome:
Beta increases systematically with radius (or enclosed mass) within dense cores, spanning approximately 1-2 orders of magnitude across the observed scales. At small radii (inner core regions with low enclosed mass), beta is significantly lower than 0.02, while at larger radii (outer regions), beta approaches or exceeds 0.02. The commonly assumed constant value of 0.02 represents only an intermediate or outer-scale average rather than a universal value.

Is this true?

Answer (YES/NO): YES